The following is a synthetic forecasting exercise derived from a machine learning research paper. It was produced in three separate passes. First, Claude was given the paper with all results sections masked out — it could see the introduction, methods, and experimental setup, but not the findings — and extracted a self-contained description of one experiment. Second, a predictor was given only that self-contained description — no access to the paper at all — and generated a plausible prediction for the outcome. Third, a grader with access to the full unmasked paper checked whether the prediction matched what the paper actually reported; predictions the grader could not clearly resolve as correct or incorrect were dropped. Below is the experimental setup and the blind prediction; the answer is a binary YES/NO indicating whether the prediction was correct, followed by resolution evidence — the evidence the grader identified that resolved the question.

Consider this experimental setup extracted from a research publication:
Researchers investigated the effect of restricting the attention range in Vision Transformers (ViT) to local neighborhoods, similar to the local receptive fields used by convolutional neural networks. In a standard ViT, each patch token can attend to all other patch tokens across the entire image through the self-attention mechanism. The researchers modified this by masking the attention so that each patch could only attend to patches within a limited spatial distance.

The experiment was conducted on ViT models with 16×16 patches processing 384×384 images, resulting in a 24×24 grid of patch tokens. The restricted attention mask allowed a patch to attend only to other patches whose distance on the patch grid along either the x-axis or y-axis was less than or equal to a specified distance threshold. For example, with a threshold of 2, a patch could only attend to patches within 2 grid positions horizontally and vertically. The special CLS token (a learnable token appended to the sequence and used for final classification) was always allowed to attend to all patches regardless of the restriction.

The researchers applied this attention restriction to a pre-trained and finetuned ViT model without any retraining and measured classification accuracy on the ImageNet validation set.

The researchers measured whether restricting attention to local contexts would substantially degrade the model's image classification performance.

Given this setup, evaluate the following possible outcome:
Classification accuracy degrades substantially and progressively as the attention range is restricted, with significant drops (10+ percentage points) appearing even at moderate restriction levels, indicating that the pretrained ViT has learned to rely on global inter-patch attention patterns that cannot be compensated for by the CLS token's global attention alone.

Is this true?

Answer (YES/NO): NO